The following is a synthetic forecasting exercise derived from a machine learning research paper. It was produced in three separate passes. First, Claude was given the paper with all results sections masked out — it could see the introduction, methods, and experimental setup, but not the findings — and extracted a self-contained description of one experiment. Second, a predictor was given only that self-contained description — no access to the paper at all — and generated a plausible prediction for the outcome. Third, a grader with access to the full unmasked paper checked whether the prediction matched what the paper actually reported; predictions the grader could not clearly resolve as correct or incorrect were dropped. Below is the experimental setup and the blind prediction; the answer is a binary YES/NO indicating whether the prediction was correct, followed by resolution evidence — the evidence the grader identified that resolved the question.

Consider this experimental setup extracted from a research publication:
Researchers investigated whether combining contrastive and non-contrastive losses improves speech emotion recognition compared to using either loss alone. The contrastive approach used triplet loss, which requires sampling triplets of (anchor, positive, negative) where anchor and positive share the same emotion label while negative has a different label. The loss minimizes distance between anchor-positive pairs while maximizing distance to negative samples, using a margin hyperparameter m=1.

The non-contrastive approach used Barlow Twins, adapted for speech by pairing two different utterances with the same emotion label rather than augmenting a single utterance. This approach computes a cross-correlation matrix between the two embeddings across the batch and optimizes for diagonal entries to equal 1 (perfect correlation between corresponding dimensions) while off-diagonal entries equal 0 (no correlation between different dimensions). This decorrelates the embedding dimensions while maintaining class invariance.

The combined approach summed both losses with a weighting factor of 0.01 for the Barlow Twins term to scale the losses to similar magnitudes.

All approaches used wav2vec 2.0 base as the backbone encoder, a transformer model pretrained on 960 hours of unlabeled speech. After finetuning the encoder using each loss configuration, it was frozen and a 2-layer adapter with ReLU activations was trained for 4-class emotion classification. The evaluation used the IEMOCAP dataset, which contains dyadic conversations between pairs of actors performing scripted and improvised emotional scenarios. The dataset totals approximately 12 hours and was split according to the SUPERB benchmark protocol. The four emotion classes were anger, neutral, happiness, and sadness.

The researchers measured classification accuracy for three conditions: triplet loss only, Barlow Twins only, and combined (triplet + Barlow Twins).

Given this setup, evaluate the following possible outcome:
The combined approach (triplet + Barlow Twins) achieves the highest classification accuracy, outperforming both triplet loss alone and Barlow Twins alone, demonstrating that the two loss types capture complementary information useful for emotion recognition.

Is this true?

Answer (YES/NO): YES